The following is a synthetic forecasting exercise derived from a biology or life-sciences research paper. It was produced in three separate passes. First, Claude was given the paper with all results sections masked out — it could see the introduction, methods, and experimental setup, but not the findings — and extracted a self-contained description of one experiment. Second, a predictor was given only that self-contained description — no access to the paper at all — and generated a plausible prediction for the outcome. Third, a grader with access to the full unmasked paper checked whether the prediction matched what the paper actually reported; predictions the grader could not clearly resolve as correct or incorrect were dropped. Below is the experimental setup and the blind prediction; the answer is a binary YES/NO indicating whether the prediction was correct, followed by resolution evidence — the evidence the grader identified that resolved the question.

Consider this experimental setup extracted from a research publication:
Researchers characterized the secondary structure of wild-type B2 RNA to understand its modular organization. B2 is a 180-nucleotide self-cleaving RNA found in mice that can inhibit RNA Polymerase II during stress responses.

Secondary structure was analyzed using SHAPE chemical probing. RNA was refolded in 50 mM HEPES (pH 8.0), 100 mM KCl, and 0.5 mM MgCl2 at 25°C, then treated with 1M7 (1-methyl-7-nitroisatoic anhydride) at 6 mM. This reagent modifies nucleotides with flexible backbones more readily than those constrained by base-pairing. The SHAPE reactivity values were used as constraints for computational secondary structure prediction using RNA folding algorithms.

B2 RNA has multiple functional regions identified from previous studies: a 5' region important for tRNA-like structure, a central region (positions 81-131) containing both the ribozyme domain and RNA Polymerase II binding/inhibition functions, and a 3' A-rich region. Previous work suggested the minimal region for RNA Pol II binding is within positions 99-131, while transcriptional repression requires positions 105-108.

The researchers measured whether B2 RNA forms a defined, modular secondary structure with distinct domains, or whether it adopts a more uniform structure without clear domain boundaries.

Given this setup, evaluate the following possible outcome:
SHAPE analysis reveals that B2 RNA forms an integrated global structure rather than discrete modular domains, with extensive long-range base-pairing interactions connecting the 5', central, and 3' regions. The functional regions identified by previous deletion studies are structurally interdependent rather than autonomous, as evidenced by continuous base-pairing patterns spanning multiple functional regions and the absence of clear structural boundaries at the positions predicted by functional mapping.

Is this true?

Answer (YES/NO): NO